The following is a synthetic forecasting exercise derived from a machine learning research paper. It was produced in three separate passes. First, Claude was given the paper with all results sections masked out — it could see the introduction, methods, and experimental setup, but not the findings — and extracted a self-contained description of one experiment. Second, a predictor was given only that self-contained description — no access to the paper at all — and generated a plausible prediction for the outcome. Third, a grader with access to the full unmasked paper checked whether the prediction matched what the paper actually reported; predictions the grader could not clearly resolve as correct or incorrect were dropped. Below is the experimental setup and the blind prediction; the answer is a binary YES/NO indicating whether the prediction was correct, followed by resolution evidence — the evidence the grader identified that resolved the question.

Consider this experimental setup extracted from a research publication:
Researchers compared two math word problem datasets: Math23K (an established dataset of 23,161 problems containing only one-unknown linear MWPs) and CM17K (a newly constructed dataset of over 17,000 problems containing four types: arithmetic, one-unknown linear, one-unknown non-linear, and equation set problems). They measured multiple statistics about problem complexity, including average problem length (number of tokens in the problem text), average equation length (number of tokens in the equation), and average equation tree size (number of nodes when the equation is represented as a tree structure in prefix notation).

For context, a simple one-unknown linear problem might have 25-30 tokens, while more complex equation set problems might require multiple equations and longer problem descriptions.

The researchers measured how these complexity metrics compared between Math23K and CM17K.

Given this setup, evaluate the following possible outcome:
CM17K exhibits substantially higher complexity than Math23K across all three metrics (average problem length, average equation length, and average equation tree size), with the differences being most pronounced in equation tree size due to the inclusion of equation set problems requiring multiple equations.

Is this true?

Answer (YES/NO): YES